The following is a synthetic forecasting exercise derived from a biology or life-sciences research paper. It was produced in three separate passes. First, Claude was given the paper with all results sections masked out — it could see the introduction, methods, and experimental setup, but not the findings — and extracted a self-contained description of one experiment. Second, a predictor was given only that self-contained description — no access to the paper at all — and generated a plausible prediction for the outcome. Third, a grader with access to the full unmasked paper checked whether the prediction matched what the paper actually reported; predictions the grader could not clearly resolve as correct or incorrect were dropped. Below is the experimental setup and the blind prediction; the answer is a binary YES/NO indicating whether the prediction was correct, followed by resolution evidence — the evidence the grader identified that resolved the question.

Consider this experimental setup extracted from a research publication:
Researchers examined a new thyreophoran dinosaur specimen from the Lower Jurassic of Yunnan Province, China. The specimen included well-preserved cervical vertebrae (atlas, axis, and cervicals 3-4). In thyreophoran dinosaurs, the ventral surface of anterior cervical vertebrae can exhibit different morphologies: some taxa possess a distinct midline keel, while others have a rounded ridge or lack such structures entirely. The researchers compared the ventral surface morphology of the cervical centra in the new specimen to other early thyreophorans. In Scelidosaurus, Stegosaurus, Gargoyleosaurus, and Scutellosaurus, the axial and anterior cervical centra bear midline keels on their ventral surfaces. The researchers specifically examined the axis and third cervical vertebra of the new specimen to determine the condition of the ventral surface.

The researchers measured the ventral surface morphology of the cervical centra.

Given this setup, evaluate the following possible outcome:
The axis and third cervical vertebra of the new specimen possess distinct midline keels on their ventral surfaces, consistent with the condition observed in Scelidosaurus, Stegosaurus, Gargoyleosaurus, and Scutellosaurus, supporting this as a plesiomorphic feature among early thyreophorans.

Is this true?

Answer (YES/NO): NO